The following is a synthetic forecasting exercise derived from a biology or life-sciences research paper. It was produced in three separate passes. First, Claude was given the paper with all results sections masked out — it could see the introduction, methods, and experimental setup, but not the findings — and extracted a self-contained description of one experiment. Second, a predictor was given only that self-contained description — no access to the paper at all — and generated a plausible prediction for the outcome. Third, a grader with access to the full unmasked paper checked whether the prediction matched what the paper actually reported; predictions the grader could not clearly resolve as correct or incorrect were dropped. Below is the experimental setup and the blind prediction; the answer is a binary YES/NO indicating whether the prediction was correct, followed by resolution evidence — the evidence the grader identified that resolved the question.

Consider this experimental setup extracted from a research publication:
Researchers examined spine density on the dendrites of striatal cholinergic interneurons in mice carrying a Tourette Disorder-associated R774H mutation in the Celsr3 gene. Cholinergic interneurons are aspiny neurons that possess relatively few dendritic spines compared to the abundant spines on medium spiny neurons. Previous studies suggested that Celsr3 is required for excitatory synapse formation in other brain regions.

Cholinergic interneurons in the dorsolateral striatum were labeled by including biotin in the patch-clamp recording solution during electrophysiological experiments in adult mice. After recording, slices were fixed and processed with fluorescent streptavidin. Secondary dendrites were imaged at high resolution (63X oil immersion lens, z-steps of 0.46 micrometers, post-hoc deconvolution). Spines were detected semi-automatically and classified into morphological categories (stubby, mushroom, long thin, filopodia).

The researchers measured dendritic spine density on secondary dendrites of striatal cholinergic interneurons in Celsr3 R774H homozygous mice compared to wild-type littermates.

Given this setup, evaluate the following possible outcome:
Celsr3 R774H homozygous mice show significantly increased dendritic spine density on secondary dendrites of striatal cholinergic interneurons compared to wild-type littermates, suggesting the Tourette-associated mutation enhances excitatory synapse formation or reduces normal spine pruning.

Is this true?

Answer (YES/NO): NO